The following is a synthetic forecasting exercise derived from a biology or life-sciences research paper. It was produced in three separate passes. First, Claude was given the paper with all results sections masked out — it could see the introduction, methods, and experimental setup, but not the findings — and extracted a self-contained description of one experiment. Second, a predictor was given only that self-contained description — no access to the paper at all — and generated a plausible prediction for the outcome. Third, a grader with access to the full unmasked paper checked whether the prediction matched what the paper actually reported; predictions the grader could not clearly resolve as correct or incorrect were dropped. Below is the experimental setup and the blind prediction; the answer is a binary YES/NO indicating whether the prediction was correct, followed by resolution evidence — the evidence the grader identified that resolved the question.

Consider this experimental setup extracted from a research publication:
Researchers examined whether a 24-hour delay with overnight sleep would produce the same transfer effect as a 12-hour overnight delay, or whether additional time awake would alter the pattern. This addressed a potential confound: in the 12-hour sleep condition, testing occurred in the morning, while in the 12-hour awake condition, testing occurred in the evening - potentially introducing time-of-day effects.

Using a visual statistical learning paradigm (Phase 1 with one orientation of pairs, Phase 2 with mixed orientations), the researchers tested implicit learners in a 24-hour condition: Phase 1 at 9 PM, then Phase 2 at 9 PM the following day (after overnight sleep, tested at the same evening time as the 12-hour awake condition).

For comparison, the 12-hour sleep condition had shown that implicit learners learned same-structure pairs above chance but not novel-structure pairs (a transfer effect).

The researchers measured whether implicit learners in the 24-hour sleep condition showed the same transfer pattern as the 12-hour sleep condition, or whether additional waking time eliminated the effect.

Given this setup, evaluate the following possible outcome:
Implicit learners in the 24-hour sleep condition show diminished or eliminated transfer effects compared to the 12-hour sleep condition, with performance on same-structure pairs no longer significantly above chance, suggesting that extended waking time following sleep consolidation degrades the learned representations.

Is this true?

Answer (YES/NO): NO